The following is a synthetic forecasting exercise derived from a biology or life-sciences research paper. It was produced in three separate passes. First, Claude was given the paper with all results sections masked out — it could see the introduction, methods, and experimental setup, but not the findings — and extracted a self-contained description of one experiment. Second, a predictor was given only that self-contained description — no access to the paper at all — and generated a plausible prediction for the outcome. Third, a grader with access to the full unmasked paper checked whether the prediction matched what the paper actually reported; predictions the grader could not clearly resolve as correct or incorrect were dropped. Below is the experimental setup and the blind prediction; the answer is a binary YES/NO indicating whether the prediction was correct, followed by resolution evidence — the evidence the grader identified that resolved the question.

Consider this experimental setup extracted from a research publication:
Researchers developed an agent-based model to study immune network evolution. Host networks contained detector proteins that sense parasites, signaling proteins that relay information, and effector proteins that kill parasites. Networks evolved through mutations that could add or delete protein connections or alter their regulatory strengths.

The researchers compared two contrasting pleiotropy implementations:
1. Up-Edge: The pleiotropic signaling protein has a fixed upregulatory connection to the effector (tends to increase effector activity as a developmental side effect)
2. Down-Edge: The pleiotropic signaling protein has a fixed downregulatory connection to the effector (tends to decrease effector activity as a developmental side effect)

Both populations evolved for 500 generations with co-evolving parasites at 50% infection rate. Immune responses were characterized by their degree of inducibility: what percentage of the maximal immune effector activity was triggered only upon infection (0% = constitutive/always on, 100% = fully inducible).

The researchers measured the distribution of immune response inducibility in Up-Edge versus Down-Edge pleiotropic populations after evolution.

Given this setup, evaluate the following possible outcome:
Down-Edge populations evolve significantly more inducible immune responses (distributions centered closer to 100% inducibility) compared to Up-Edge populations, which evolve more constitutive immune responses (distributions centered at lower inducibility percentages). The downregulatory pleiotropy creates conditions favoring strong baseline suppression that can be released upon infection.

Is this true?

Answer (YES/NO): YES